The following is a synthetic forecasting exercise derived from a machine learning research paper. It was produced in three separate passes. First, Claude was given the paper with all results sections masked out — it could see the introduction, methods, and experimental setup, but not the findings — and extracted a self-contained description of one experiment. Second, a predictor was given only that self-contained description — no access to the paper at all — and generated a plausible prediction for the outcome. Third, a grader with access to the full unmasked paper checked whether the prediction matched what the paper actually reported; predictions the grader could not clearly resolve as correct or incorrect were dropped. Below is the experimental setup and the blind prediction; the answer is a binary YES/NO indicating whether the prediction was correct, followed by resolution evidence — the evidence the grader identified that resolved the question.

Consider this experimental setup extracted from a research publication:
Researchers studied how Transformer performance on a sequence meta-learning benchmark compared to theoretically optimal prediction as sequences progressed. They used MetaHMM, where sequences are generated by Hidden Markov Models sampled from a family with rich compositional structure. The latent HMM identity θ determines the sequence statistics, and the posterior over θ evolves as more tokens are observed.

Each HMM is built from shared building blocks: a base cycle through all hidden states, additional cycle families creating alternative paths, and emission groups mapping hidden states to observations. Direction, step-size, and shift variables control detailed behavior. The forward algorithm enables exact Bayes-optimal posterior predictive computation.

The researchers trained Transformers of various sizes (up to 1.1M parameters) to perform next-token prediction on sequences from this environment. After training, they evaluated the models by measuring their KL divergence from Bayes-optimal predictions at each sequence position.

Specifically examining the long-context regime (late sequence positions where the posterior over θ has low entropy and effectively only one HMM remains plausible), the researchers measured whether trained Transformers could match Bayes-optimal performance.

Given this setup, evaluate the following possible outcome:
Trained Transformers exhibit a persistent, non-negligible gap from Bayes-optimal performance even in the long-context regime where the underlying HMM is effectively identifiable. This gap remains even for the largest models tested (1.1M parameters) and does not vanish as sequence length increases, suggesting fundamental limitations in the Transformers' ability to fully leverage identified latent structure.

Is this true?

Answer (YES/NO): NO